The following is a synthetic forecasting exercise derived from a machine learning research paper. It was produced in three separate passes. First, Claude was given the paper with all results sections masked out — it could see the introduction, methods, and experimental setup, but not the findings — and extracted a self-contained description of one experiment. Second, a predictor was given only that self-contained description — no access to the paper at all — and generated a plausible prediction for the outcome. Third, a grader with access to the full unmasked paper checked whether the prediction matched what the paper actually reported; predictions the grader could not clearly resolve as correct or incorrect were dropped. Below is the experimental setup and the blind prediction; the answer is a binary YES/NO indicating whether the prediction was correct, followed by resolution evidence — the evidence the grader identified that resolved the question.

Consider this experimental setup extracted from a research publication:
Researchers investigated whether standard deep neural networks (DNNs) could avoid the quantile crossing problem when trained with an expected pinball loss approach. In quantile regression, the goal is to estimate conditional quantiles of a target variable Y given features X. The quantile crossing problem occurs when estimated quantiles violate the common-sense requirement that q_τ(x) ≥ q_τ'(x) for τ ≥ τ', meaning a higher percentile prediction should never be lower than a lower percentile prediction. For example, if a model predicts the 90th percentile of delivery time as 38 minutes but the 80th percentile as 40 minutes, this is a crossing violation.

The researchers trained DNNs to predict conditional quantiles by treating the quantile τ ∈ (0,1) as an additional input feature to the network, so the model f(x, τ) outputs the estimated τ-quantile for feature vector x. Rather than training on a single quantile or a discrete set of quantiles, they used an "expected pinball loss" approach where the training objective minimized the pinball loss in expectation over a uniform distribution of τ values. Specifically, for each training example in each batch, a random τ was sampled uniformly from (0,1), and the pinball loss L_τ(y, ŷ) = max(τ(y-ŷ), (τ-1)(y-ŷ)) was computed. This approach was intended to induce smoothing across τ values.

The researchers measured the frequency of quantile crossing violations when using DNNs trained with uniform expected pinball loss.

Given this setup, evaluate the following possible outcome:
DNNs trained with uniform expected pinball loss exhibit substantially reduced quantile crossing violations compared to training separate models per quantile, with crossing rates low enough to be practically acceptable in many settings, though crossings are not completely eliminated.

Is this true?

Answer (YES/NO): NO